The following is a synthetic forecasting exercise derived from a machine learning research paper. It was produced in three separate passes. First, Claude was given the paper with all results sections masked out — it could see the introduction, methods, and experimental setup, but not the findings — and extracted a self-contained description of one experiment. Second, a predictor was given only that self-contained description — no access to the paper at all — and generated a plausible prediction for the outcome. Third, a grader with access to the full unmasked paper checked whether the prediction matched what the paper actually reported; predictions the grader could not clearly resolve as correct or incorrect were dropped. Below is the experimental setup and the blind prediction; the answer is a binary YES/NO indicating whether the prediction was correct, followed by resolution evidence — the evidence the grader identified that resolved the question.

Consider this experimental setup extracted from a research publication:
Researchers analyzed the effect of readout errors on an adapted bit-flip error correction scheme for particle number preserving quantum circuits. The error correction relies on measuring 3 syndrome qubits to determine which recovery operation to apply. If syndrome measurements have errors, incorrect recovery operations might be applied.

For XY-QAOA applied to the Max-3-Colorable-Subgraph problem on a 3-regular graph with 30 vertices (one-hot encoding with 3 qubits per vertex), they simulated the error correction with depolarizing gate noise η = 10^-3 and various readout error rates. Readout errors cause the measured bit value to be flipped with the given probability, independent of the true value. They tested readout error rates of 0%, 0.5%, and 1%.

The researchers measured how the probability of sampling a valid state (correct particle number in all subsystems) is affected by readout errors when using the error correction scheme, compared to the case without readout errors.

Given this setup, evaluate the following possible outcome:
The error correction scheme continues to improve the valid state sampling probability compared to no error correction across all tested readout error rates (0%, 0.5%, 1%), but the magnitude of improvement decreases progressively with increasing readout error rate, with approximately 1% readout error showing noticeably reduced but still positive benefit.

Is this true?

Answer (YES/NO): YES